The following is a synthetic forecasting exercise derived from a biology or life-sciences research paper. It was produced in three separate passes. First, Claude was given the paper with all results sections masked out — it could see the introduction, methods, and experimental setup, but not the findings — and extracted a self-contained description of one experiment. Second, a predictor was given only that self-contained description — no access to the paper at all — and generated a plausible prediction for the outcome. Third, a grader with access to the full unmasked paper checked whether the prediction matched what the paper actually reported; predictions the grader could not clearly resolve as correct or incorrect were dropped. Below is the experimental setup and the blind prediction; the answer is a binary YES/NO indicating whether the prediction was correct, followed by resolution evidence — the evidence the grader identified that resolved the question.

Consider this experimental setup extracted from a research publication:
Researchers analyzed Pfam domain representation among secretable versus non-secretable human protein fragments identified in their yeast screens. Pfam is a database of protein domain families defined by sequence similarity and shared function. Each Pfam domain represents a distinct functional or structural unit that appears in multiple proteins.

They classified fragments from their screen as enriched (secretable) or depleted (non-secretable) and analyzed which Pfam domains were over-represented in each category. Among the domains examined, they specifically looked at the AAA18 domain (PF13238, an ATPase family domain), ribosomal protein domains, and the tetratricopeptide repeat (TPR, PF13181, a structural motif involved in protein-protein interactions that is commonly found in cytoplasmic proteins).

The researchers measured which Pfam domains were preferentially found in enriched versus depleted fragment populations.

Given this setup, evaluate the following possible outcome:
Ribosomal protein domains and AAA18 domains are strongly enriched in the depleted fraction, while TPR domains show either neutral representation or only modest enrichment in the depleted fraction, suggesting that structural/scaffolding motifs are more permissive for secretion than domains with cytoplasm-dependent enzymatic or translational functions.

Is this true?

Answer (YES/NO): NO